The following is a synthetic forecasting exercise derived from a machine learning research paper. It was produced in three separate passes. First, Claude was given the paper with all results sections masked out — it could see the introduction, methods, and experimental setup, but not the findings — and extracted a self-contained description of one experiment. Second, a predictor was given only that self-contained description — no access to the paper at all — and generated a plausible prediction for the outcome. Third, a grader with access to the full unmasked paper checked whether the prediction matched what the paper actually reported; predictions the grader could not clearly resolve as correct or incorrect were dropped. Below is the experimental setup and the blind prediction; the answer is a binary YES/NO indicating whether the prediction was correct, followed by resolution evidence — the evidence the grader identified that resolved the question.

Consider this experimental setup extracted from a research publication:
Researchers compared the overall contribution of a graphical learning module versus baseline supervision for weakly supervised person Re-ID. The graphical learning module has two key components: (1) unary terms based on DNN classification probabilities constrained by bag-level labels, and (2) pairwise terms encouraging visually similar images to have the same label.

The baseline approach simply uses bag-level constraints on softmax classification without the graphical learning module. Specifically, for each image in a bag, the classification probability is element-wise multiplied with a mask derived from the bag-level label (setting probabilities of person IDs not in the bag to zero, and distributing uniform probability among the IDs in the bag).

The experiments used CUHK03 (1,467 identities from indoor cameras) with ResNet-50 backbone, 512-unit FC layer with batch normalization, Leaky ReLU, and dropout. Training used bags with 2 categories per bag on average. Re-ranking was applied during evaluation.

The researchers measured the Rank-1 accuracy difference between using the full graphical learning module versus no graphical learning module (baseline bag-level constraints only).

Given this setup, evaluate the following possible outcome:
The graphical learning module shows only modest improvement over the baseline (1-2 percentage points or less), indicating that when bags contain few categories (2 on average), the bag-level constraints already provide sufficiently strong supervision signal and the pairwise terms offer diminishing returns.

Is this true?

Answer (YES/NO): NO